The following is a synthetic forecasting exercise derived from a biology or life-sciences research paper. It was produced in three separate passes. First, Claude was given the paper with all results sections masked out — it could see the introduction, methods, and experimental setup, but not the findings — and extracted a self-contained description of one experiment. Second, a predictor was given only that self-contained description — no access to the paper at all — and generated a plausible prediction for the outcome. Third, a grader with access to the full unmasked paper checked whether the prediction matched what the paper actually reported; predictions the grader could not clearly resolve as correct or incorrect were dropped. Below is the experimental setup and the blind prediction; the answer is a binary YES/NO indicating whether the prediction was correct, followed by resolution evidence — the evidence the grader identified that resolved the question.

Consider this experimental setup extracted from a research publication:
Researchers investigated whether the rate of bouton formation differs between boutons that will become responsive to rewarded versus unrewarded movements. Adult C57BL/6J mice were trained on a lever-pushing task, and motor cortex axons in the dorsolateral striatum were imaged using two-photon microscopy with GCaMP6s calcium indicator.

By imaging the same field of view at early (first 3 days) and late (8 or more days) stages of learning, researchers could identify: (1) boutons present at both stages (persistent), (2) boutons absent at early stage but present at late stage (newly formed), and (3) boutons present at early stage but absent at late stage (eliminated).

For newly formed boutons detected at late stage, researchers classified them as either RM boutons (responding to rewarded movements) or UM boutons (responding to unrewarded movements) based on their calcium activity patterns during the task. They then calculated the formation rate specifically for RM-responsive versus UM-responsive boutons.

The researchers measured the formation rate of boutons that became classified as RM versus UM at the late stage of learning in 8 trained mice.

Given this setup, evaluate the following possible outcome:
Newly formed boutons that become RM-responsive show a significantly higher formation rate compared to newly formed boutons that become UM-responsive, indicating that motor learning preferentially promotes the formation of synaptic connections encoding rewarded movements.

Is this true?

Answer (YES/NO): YES